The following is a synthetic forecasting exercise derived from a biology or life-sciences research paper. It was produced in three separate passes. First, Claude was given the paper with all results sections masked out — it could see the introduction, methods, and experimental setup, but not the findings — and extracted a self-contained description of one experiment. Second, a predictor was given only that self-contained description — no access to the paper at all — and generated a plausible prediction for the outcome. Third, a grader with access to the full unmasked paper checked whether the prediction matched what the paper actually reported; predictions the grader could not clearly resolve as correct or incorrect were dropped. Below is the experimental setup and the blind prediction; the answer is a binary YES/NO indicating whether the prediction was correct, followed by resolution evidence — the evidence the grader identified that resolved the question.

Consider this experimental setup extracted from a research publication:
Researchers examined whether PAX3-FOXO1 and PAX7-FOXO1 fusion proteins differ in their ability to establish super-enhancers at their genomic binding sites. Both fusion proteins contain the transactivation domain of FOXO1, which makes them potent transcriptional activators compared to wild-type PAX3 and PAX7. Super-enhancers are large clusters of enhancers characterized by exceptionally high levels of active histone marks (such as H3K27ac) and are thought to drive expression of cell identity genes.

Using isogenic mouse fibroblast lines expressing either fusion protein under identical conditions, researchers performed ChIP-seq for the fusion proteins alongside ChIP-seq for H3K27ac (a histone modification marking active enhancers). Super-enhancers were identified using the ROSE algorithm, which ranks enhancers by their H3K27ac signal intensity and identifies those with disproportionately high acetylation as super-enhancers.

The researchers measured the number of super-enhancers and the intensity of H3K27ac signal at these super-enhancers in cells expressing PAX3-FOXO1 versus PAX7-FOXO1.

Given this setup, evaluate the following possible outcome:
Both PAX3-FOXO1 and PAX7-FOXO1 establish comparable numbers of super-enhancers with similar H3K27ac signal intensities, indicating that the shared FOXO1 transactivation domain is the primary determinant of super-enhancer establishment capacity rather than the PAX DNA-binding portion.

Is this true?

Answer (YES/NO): NO